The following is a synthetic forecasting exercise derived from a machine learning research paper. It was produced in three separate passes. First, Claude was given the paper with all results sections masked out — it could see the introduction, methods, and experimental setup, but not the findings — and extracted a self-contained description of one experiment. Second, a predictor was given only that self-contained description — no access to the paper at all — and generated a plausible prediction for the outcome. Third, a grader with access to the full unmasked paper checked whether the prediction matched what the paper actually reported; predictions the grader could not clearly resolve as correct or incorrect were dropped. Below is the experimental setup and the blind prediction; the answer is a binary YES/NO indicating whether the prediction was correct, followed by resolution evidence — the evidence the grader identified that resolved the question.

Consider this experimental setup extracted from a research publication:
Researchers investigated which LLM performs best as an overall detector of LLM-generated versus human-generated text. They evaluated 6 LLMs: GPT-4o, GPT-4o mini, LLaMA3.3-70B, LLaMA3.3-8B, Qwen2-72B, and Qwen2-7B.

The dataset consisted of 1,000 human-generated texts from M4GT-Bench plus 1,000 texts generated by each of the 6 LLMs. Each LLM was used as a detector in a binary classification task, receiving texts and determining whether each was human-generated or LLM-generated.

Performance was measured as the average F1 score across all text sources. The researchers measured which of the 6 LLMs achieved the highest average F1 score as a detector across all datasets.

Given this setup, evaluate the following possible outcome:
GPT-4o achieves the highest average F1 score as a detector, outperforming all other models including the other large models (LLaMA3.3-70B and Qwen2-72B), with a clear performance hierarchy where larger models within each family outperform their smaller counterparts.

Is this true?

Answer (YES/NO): YES